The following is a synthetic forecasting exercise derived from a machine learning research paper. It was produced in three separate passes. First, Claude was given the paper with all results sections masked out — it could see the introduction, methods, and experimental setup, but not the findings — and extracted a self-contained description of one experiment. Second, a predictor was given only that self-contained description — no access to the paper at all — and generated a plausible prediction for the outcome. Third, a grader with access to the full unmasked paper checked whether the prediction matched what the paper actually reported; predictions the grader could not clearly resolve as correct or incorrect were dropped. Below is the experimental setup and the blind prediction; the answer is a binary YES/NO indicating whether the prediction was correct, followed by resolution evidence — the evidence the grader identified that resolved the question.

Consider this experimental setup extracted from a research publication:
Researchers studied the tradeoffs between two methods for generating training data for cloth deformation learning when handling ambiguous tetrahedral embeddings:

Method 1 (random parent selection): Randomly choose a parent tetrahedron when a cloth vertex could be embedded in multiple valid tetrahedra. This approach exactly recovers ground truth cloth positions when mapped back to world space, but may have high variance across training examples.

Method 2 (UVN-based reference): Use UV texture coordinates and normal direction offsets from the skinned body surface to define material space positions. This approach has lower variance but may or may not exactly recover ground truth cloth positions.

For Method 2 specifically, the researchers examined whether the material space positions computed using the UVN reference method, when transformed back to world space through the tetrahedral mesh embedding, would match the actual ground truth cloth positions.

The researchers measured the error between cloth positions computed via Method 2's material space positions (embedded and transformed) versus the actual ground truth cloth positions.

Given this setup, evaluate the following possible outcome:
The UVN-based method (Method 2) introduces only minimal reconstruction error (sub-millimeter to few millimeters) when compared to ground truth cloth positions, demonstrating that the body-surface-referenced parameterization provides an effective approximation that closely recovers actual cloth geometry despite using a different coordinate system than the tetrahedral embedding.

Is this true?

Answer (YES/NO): NO